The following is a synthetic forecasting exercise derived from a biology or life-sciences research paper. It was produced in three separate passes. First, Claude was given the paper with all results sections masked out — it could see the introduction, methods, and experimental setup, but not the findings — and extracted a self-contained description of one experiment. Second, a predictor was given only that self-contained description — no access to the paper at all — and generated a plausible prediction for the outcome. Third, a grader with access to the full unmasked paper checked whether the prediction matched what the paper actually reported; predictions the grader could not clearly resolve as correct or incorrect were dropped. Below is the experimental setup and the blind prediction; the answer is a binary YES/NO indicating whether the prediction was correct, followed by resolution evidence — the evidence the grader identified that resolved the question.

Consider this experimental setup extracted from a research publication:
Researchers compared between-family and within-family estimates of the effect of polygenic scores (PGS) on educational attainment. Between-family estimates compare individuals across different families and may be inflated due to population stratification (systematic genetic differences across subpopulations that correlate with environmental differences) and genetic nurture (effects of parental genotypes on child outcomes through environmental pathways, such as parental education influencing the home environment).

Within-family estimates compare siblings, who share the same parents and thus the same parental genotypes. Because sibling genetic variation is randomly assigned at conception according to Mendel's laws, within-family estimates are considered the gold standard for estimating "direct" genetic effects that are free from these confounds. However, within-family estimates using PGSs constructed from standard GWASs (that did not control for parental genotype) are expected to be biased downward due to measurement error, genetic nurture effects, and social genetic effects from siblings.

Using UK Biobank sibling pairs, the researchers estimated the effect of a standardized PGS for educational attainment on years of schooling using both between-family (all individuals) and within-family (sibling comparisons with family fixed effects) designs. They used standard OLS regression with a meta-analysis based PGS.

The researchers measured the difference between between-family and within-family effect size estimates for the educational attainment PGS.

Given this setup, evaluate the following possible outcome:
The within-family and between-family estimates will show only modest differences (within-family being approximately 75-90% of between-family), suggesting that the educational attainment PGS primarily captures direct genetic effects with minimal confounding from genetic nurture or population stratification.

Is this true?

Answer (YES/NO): NO